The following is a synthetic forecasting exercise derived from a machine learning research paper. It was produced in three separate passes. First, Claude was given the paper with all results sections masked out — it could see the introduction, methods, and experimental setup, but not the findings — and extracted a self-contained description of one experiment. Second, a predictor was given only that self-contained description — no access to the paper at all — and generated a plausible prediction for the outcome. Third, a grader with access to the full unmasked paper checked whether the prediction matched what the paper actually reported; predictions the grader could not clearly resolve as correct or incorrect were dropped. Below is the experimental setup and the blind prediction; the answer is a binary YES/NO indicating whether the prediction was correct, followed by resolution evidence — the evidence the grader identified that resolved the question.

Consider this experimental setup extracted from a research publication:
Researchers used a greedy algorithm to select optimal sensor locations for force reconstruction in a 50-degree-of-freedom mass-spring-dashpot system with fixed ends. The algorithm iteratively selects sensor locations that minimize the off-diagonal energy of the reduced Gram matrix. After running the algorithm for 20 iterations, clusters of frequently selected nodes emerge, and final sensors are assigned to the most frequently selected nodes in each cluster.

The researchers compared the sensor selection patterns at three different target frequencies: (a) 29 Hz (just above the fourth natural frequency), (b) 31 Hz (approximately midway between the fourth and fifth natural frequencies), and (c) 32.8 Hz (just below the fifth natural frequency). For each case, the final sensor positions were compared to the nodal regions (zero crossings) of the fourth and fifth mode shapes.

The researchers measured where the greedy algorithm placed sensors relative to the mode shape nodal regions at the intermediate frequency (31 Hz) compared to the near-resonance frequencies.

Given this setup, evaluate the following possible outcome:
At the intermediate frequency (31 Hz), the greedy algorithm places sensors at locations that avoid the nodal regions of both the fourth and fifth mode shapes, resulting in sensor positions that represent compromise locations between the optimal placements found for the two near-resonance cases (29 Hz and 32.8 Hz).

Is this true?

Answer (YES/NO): NO